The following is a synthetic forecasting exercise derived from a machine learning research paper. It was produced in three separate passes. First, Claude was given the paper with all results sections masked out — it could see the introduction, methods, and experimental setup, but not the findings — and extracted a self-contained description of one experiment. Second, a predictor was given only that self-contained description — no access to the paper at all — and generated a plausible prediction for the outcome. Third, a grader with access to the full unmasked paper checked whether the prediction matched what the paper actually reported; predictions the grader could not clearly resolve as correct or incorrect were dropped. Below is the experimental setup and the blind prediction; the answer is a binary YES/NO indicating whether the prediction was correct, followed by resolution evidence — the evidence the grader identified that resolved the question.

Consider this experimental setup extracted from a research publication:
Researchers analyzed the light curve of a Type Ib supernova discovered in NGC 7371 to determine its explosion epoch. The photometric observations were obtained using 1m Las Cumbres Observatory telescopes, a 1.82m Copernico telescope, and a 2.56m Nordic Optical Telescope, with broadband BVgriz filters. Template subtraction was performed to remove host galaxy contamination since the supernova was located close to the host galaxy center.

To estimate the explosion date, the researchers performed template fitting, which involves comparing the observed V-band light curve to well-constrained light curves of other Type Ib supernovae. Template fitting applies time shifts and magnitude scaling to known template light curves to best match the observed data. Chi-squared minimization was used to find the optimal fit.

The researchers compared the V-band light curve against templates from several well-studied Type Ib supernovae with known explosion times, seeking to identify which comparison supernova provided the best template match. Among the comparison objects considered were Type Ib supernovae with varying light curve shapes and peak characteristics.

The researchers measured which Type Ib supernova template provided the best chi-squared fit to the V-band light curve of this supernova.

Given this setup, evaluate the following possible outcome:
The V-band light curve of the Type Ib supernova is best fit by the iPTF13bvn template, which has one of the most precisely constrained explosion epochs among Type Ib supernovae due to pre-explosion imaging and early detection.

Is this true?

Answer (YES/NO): NO